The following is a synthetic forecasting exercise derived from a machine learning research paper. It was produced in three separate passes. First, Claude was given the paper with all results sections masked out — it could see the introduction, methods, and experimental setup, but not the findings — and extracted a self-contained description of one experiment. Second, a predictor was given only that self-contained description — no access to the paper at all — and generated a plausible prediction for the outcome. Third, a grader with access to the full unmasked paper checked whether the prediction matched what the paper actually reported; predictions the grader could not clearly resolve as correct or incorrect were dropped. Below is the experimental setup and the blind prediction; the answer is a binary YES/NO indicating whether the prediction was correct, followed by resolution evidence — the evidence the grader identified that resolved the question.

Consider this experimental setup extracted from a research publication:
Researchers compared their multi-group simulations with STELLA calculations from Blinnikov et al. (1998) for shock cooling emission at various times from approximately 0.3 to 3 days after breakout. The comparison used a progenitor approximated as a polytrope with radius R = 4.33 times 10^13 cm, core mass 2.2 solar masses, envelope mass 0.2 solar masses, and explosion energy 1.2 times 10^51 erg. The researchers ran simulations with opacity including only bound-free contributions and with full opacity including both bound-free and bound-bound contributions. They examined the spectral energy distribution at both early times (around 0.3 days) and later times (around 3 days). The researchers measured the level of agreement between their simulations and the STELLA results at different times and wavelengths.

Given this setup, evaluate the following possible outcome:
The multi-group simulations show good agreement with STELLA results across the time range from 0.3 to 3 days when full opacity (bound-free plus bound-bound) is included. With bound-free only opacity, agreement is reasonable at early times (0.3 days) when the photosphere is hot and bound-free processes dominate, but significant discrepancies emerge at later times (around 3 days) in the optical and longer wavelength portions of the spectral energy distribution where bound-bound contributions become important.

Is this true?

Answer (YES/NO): NO